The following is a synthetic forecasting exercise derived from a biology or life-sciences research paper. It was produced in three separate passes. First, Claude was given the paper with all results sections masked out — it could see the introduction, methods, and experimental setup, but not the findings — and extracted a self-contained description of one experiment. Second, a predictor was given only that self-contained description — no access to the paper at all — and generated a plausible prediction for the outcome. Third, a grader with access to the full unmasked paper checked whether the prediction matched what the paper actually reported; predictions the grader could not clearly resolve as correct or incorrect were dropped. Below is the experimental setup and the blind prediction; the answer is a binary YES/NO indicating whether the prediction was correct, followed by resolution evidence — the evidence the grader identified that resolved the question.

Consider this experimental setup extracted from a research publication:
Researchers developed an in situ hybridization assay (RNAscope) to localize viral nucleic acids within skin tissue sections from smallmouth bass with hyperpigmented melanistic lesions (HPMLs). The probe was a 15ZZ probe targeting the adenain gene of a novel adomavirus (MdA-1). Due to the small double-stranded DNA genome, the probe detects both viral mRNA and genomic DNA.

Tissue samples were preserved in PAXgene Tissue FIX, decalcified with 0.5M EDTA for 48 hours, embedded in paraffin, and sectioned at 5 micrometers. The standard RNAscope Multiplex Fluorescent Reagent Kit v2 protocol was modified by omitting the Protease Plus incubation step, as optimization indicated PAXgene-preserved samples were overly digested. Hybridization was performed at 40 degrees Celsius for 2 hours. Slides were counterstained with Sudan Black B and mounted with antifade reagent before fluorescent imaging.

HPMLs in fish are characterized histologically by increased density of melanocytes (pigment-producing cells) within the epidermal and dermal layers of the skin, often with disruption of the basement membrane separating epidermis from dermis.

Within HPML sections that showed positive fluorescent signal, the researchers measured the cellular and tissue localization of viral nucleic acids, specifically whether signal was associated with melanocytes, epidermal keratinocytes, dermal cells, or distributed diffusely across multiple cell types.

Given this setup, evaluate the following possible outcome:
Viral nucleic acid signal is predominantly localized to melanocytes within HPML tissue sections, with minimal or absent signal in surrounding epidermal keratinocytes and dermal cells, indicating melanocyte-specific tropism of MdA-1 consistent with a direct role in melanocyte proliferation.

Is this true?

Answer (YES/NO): NO